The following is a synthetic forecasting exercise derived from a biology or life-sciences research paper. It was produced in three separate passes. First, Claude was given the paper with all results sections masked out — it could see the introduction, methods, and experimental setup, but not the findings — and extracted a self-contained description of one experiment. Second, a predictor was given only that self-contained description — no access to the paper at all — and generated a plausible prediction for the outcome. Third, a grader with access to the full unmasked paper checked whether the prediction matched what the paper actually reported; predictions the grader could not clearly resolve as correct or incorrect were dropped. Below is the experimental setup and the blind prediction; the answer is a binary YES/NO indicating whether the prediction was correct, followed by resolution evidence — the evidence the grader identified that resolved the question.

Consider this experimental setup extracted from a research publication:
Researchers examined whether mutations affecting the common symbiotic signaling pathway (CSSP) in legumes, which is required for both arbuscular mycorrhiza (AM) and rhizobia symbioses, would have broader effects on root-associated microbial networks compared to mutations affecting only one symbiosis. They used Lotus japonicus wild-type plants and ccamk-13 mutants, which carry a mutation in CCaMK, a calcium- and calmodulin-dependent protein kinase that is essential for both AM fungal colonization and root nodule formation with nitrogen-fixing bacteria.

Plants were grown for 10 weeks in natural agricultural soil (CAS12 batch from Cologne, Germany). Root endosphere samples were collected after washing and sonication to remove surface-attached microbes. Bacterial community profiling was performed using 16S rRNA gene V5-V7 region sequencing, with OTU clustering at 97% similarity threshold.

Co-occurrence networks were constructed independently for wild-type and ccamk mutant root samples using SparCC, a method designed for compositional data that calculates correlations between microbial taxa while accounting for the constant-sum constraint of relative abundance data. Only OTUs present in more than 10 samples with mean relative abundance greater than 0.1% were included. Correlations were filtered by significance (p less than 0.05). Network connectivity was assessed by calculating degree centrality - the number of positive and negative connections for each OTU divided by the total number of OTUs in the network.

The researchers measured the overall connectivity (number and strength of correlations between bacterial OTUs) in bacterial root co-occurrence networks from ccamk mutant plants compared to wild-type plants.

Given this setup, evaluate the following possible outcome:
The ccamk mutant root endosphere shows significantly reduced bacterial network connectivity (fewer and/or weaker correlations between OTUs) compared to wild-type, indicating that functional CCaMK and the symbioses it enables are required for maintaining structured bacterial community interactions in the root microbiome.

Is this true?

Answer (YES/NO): NO